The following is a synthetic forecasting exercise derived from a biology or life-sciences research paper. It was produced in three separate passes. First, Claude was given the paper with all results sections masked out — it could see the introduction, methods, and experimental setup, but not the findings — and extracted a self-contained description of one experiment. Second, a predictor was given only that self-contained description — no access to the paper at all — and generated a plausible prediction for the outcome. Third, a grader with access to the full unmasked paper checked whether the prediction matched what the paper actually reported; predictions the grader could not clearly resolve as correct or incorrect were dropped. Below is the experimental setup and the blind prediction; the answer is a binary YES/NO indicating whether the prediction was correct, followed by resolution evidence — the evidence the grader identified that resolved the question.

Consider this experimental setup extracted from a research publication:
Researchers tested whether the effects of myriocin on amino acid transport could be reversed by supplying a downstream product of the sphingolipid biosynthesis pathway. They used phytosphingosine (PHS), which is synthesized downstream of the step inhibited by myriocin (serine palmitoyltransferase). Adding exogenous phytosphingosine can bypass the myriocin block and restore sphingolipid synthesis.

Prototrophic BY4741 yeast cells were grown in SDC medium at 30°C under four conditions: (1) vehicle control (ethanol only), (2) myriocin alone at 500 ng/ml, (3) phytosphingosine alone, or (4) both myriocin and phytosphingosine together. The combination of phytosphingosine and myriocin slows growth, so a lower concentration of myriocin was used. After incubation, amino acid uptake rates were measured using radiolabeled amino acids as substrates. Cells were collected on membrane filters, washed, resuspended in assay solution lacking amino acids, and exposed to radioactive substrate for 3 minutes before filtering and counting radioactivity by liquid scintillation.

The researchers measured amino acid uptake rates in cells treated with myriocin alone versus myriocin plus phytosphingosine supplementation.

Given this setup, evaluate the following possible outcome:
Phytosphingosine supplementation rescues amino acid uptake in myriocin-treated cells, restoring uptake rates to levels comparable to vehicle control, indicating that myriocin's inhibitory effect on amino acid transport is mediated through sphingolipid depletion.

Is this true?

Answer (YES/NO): YES